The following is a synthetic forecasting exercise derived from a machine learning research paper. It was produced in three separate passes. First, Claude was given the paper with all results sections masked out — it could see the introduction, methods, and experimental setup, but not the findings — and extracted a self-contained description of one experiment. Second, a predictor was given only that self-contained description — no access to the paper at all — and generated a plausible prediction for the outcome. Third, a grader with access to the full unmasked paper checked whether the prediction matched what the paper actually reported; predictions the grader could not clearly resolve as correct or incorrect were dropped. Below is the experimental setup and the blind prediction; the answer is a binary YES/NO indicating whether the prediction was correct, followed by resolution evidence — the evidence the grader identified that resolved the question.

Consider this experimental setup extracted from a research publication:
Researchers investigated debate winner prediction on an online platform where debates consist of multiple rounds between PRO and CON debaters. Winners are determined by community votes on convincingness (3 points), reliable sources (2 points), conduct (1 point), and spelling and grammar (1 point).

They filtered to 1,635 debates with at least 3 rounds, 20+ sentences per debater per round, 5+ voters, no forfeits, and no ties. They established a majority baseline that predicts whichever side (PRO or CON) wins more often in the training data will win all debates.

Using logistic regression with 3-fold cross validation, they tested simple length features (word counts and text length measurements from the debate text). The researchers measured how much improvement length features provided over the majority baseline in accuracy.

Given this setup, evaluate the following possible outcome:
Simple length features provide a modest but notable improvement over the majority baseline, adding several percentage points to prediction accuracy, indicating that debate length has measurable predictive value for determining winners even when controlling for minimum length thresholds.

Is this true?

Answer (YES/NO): NO